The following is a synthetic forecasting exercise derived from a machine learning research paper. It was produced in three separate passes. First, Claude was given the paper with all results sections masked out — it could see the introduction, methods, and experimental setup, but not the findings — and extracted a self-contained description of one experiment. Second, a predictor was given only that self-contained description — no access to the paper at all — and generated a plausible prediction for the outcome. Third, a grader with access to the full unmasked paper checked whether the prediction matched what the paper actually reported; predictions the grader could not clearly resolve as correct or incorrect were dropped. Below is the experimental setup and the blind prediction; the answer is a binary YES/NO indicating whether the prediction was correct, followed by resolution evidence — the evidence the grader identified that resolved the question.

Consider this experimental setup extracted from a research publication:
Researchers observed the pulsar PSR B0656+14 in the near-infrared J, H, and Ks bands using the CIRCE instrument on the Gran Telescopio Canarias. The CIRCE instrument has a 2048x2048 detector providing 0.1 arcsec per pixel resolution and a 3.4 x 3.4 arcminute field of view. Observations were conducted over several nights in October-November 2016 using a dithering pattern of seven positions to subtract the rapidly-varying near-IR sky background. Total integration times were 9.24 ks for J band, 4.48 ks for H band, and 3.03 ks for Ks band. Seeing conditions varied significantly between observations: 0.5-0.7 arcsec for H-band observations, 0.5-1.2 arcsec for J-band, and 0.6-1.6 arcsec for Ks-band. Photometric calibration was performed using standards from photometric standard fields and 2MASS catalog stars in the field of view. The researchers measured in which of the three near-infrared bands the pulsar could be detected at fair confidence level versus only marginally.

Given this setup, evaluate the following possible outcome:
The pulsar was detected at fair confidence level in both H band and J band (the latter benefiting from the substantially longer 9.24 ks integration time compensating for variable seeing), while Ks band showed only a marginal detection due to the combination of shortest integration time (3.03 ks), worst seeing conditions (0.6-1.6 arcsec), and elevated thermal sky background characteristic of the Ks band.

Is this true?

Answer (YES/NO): NO